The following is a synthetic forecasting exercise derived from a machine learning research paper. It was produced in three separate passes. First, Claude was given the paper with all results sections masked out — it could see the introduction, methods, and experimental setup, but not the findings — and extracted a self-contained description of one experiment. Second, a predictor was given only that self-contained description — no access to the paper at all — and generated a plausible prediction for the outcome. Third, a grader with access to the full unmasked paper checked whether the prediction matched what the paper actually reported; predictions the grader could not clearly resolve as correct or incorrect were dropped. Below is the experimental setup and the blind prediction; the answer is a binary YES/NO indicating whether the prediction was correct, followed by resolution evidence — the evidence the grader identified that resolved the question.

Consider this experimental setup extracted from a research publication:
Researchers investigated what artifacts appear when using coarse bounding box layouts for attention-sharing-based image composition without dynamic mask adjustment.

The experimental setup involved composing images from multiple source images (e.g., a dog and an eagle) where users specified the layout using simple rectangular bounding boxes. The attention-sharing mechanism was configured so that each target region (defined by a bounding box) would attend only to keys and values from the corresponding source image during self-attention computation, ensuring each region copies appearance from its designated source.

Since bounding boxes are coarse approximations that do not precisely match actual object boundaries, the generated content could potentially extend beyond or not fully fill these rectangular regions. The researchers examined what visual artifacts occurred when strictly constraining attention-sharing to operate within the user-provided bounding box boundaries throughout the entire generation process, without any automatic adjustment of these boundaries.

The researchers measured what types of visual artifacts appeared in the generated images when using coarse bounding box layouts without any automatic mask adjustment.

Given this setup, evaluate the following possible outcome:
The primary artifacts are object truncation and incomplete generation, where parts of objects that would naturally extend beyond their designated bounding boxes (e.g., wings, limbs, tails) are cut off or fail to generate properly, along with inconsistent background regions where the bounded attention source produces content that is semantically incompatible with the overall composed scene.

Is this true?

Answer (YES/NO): NO